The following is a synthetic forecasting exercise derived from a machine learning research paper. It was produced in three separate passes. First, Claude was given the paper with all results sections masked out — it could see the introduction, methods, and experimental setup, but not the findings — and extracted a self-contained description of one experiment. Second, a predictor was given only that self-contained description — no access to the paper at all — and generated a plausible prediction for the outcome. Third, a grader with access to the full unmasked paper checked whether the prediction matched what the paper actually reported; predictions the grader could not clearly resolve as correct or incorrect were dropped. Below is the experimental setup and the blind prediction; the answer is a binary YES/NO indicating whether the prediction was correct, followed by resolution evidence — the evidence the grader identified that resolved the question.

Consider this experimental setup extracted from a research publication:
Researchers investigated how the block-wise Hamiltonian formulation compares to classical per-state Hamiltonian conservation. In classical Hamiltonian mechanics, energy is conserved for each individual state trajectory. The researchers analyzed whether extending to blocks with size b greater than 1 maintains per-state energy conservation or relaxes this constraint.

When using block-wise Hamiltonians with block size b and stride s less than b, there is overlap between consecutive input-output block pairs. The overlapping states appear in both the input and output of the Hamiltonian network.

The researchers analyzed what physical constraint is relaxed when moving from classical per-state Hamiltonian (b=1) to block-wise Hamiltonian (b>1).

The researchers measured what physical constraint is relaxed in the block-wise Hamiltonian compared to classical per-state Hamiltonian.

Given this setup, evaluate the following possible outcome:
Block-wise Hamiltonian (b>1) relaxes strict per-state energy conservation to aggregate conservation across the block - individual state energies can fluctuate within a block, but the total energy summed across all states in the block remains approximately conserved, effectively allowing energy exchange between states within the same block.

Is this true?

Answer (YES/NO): NO